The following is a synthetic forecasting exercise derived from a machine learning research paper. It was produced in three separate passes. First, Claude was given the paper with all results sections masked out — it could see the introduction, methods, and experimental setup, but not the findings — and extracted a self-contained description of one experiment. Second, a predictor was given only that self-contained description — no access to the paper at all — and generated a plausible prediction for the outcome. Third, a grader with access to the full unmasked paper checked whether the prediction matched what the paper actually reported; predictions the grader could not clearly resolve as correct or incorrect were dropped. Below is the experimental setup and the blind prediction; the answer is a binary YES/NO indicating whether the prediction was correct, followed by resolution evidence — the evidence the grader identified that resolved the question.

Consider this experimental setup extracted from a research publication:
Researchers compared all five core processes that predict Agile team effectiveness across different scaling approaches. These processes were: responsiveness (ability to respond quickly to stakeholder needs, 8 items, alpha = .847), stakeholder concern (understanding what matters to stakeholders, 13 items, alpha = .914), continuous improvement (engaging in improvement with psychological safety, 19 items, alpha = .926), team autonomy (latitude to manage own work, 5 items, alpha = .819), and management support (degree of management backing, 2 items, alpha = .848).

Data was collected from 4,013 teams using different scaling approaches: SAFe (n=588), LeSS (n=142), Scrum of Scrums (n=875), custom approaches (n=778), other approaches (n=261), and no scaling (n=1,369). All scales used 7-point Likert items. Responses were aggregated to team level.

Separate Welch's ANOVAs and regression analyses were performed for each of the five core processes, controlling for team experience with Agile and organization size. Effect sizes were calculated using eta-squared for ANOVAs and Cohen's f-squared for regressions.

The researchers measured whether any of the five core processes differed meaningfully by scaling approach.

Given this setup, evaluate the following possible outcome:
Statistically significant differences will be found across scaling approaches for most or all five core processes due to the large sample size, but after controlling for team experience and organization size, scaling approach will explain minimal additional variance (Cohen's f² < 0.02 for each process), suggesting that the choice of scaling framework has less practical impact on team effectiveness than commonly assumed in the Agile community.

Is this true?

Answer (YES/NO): YES